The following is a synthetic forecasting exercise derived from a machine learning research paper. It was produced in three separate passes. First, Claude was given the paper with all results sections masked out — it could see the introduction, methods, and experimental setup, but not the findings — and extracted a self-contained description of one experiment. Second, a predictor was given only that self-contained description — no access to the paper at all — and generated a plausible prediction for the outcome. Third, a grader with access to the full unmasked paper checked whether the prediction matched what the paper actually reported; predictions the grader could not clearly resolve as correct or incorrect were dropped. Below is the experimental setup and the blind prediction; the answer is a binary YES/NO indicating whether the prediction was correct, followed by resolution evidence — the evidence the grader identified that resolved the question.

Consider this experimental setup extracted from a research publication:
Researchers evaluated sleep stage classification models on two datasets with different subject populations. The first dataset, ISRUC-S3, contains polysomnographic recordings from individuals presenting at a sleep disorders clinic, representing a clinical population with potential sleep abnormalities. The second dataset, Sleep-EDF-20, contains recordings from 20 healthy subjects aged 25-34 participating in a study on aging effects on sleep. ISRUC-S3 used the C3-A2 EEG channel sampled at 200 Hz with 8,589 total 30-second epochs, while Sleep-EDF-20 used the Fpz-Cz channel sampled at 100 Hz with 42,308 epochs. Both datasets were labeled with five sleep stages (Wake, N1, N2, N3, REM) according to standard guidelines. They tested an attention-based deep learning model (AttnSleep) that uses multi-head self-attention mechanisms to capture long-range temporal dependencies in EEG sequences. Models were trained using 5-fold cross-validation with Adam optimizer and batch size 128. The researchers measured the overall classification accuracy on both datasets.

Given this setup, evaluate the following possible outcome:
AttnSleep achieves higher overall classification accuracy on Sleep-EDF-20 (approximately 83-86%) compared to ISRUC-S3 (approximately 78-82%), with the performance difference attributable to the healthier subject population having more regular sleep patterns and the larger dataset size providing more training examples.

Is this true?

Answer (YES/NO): NO